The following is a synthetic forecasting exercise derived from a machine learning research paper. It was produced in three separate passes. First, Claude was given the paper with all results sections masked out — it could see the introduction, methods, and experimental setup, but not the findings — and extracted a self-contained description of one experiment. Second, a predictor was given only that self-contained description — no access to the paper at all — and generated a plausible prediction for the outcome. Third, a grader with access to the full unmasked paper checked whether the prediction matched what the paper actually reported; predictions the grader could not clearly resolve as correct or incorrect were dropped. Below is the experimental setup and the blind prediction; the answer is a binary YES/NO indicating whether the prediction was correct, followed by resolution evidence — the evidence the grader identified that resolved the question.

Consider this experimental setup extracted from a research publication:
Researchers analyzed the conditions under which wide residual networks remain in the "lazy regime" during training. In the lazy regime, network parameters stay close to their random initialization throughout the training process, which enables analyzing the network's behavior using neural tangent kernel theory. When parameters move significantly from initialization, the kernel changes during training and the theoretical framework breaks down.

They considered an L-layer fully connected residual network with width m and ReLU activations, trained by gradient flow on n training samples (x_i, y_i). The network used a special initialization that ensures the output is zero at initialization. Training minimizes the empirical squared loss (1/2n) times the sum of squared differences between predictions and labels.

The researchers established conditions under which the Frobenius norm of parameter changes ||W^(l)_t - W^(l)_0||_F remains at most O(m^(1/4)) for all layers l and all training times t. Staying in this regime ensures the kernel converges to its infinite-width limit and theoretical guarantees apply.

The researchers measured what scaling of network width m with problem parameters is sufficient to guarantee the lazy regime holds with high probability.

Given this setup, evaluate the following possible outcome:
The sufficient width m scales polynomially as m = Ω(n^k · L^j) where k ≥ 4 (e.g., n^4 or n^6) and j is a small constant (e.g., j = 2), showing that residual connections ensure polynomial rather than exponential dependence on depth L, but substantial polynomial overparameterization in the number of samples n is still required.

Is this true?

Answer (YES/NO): NO